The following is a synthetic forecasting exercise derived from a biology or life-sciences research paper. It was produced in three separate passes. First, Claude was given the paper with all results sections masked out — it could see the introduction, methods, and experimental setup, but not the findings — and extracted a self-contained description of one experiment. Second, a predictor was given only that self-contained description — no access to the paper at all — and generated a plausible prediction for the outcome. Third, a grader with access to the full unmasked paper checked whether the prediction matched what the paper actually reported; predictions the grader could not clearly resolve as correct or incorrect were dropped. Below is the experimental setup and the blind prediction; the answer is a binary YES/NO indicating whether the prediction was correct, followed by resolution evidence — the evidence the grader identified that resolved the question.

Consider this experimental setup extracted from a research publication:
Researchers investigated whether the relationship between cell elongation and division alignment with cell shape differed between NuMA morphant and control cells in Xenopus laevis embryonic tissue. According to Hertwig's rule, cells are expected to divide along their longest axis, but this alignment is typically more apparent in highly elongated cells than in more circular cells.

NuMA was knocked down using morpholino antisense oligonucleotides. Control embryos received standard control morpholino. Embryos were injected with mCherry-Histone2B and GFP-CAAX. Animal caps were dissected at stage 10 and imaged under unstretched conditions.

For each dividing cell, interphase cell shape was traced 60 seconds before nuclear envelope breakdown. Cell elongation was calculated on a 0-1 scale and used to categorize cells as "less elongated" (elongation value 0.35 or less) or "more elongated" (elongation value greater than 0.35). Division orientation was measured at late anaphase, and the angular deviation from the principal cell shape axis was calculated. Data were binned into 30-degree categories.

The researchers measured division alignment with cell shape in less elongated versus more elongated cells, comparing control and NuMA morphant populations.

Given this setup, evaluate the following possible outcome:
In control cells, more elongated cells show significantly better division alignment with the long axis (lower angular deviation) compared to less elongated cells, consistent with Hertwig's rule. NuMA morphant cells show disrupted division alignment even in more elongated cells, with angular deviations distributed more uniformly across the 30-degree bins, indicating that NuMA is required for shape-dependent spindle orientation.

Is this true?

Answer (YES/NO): NO